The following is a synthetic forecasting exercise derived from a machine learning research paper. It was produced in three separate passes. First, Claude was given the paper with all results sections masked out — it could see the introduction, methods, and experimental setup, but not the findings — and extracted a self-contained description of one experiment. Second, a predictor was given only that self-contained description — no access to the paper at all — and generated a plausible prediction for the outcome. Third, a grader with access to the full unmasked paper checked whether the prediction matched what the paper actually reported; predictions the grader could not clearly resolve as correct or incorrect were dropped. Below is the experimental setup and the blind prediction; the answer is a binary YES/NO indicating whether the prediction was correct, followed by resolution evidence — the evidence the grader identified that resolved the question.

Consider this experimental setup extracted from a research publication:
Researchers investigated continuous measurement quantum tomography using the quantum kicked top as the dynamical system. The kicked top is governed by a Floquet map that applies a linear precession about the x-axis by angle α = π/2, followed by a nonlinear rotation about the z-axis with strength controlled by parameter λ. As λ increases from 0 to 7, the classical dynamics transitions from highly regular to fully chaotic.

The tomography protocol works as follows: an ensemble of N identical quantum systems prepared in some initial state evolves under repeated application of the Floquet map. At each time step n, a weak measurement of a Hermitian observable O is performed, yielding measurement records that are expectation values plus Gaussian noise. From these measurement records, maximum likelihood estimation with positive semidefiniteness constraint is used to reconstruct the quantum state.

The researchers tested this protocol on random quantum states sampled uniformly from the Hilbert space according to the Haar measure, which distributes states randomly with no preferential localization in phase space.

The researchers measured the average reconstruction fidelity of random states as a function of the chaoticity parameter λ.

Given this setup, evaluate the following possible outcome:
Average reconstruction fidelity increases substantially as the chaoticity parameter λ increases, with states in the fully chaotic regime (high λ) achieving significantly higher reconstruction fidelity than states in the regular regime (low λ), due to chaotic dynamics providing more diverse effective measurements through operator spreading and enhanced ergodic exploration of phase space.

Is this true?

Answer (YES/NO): YES